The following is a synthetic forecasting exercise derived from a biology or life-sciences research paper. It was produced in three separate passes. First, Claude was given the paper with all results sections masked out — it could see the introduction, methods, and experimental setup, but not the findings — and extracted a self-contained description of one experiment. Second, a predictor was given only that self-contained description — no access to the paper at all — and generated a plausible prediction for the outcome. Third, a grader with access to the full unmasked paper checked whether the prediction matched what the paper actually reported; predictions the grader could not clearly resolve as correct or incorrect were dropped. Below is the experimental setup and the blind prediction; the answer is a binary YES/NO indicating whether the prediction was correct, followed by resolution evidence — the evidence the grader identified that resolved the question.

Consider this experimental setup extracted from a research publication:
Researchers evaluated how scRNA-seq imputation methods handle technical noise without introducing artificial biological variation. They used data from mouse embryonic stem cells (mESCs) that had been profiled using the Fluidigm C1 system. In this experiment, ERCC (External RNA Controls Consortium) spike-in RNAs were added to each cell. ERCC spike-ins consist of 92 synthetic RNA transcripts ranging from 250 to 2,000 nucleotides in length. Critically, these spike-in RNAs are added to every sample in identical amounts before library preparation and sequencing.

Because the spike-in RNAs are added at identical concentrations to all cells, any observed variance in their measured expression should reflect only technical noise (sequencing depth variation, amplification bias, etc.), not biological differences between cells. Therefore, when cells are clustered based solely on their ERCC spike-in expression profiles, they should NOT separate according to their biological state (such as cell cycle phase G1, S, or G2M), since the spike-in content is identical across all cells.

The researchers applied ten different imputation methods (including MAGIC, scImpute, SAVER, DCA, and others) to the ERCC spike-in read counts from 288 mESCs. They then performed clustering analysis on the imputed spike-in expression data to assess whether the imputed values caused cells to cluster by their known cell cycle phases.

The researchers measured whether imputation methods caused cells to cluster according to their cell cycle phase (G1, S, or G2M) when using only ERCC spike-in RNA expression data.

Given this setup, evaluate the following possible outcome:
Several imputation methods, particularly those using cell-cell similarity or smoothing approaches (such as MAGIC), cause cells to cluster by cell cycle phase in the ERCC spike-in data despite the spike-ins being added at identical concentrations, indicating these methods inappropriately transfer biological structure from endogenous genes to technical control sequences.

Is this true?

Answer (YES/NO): YES